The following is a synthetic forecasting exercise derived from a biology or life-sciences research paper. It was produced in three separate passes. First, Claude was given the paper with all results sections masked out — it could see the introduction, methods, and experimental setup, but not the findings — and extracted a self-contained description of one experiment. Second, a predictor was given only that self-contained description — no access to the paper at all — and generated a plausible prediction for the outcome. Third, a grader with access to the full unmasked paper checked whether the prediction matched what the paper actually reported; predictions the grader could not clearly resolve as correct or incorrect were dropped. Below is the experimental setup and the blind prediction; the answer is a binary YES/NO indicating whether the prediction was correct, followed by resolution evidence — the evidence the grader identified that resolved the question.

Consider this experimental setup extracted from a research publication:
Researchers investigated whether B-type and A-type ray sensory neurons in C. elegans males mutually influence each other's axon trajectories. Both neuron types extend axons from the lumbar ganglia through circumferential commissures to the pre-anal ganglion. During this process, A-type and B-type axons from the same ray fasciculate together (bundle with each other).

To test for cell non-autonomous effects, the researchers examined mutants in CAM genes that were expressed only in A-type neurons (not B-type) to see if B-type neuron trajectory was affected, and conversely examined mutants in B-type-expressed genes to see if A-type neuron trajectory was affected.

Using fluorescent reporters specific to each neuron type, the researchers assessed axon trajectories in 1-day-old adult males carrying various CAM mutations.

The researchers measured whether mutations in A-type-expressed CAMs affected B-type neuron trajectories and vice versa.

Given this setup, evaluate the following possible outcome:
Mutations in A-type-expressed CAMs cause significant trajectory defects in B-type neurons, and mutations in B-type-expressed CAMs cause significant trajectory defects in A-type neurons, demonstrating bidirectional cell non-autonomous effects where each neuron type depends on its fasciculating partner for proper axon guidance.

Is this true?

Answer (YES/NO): NO